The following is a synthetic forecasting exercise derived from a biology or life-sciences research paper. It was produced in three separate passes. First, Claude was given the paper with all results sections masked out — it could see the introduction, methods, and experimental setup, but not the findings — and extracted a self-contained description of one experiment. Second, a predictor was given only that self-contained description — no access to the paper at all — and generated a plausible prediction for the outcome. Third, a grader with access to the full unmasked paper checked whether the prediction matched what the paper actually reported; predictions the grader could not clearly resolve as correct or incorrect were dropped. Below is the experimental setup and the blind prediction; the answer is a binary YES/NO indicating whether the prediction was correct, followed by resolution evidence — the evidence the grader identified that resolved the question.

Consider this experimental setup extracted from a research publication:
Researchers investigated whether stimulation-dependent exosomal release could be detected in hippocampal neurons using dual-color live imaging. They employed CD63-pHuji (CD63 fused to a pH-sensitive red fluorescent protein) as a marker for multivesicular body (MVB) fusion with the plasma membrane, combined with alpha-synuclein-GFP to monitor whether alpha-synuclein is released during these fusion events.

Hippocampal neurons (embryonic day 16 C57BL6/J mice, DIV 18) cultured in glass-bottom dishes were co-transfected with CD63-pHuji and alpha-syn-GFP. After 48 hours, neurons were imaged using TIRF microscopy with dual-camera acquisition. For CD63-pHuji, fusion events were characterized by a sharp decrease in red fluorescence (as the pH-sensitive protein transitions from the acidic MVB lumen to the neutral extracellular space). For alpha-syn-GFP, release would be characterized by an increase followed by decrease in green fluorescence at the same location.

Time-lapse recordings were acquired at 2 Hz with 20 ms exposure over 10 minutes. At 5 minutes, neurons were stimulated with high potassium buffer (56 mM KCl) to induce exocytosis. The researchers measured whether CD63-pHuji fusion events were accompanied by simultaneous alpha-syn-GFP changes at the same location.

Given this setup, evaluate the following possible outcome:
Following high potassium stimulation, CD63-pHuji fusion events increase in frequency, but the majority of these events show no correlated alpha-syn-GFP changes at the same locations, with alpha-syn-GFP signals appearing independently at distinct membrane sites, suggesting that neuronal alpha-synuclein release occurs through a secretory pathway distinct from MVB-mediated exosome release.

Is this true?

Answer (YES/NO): NO